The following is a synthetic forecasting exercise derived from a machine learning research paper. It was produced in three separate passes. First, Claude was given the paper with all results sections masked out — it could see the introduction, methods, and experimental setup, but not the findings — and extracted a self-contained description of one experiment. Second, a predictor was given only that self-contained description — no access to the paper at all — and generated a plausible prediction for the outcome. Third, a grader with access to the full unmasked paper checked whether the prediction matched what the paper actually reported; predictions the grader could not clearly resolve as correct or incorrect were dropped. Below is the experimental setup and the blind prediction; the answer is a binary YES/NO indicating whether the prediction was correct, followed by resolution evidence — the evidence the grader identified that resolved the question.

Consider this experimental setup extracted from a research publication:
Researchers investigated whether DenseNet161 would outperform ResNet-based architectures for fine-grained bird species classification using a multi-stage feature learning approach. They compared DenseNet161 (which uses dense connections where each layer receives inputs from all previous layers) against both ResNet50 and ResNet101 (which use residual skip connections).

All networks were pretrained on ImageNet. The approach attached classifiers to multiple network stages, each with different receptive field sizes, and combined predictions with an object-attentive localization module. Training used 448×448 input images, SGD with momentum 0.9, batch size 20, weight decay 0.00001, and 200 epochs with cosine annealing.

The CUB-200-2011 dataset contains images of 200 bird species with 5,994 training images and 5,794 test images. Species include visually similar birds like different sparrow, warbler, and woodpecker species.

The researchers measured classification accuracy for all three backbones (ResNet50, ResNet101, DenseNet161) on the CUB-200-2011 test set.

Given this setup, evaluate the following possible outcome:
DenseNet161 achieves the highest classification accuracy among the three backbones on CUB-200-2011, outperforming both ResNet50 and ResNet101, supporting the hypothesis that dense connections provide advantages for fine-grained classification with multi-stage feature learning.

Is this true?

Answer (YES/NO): YES